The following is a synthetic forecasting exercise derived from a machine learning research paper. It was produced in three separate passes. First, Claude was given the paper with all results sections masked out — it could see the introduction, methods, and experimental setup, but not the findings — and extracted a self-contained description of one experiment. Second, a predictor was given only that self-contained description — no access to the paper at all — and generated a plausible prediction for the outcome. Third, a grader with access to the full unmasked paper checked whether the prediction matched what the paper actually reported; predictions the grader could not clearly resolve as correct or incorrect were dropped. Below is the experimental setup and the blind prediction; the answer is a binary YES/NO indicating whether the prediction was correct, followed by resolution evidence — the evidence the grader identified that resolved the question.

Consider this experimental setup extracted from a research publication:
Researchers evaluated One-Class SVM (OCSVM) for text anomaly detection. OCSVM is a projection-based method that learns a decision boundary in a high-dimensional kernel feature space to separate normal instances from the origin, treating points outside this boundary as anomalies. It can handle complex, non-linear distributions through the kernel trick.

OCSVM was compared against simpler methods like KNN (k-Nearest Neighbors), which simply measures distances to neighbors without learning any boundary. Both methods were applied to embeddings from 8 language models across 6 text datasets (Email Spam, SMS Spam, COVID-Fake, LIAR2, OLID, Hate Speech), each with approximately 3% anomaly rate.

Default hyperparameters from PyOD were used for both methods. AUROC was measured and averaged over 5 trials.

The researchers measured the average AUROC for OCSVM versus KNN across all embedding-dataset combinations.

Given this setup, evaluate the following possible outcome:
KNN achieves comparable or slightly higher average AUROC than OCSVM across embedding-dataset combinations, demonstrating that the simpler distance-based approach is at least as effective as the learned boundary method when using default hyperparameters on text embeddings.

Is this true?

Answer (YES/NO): NO